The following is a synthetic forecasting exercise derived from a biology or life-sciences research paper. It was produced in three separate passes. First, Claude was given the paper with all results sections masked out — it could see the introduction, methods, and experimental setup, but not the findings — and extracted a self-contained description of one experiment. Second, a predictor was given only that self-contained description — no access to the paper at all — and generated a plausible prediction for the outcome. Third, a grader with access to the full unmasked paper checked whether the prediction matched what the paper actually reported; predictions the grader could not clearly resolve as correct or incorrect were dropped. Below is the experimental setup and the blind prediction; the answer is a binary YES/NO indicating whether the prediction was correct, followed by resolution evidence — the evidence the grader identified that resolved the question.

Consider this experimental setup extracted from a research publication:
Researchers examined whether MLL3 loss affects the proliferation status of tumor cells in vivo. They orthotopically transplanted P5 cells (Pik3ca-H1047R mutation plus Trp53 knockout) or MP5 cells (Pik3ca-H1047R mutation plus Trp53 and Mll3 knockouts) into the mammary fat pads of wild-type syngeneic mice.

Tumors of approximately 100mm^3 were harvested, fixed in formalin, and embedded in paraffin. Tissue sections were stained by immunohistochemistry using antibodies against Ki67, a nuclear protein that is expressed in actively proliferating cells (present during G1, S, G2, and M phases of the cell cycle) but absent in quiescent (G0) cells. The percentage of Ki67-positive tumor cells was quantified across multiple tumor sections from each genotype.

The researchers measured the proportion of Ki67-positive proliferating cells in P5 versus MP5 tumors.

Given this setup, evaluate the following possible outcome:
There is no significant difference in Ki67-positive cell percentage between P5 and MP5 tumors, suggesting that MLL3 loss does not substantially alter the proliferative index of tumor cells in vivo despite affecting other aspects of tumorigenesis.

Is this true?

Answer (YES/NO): NO